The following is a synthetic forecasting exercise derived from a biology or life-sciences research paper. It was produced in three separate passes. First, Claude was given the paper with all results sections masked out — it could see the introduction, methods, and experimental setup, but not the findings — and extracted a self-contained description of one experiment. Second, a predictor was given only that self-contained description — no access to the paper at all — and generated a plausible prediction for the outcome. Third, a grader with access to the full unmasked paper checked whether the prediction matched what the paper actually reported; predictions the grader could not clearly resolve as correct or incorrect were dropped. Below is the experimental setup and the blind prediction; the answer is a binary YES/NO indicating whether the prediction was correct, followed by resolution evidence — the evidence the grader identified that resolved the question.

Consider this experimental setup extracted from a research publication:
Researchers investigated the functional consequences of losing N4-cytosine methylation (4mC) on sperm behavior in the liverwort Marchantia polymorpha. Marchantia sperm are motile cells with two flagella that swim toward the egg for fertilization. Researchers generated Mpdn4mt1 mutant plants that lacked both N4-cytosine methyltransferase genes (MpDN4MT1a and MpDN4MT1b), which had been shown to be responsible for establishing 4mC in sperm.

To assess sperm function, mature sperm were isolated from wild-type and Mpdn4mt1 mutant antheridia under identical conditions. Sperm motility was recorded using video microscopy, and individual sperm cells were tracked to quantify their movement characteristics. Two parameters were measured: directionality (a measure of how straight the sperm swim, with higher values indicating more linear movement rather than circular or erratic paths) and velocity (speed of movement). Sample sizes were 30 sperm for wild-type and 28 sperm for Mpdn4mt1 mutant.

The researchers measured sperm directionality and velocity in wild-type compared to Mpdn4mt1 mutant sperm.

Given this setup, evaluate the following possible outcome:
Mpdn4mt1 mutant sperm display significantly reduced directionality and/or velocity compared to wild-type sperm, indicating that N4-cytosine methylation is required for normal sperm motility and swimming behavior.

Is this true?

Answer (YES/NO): YES